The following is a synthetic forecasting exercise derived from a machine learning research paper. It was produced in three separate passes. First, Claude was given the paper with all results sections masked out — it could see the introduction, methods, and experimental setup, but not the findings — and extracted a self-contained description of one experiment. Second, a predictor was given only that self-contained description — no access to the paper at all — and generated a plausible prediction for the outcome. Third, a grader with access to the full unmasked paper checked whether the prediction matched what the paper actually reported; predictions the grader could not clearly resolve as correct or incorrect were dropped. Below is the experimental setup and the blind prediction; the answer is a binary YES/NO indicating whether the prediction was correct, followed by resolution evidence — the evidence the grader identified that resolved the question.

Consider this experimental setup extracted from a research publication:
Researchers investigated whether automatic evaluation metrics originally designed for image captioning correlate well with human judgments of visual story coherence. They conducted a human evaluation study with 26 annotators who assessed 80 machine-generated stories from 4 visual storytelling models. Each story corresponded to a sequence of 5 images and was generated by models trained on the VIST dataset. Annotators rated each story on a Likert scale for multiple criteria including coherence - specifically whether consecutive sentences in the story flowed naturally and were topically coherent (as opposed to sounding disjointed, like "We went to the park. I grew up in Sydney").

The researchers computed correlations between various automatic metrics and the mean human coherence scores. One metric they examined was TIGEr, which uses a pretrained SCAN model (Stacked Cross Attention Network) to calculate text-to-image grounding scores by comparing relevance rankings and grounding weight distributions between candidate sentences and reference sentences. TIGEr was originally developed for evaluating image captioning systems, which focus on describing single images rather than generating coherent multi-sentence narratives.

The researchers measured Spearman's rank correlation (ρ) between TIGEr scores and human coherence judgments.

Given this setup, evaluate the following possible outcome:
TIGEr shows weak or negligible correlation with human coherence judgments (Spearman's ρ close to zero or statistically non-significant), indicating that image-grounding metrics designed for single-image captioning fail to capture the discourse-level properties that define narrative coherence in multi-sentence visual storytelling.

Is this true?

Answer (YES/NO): YES